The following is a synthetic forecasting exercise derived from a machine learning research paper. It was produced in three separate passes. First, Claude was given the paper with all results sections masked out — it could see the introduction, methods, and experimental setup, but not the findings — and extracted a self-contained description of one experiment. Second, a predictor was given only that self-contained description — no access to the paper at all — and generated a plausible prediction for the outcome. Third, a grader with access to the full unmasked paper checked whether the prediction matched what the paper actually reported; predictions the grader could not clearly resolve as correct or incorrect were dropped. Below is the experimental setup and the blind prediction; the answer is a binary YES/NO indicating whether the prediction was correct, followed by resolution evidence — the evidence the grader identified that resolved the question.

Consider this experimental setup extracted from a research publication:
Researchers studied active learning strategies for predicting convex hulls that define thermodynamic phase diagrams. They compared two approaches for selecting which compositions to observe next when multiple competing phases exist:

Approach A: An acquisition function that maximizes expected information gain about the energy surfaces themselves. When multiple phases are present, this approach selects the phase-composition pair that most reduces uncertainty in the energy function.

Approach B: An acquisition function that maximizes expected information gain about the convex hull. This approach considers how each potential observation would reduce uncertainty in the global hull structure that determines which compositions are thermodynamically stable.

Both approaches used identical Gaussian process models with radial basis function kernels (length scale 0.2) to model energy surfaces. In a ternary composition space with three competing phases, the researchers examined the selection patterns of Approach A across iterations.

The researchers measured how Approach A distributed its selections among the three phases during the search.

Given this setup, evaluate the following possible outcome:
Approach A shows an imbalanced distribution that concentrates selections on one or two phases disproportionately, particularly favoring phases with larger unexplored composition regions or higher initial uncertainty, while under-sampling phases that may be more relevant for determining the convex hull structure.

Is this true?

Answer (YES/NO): NO